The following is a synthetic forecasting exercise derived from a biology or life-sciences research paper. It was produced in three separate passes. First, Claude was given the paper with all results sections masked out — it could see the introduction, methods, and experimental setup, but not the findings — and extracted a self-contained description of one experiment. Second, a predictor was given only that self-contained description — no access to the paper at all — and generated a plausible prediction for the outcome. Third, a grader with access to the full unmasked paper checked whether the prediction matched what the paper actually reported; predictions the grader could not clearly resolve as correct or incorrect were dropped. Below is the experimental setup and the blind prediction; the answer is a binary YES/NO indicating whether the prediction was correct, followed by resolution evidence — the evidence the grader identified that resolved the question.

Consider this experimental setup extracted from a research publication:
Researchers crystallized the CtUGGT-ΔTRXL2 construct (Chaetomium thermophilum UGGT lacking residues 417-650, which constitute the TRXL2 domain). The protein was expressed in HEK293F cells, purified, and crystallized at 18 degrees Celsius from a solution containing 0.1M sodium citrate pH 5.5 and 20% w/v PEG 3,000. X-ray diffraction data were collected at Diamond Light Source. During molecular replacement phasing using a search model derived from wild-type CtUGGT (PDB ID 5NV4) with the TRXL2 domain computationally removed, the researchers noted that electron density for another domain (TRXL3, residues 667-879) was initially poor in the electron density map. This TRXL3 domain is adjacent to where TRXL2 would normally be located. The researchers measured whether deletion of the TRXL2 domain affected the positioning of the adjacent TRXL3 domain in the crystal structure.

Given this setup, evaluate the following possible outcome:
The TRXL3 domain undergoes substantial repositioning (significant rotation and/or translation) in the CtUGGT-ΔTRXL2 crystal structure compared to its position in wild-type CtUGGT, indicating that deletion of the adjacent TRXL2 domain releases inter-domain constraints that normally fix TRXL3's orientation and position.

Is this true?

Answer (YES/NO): NO